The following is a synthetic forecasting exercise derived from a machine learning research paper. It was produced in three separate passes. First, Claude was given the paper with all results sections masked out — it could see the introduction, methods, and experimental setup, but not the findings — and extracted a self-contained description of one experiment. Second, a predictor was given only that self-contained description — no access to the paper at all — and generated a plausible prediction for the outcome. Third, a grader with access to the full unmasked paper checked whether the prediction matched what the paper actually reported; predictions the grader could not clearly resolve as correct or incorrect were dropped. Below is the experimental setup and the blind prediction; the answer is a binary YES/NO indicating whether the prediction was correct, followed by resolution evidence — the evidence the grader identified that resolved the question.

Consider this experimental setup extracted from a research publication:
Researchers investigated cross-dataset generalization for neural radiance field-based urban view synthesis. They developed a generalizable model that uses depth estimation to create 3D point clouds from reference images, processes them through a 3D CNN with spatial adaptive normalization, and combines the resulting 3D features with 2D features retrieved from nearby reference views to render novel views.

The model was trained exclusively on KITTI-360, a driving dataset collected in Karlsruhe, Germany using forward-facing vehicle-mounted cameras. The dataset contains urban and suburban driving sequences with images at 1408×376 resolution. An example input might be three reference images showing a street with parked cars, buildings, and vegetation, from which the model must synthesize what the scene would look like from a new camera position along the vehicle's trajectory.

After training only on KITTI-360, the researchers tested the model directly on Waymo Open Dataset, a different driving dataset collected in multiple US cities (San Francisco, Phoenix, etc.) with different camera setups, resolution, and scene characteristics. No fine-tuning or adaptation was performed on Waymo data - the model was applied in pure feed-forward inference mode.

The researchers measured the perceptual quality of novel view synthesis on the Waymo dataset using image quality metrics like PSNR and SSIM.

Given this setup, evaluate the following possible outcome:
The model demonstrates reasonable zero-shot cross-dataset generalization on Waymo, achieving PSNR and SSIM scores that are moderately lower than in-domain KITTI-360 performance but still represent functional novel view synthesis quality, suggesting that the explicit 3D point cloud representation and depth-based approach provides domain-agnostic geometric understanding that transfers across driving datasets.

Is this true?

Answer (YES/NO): NO